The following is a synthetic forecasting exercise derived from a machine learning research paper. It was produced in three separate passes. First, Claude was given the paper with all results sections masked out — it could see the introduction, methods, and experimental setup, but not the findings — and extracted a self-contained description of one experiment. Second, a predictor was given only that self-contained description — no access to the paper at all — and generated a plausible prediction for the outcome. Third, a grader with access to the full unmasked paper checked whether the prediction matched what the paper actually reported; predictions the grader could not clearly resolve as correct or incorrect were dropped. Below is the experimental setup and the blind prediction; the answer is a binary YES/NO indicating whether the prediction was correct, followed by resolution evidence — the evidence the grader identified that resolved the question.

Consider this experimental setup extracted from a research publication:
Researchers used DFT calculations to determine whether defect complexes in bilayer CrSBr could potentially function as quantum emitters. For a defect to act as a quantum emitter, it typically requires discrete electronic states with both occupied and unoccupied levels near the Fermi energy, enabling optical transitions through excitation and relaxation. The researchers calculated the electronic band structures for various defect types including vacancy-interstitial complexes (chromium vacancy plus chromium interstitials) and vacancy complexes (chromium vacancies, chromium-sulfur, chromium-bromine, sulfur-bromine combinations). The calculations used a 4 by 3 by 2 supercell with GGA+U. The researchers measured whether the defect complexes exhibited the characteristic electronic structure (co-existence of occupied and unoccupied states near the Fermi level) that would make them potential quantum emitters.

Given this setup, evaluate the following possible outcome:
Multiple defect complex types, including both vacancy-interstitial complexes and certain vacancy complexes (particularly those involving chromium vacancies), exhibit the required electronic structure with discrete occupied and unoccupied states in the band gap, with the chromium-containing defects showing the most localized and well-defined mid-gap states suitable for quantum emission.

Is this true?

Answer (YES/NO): YES